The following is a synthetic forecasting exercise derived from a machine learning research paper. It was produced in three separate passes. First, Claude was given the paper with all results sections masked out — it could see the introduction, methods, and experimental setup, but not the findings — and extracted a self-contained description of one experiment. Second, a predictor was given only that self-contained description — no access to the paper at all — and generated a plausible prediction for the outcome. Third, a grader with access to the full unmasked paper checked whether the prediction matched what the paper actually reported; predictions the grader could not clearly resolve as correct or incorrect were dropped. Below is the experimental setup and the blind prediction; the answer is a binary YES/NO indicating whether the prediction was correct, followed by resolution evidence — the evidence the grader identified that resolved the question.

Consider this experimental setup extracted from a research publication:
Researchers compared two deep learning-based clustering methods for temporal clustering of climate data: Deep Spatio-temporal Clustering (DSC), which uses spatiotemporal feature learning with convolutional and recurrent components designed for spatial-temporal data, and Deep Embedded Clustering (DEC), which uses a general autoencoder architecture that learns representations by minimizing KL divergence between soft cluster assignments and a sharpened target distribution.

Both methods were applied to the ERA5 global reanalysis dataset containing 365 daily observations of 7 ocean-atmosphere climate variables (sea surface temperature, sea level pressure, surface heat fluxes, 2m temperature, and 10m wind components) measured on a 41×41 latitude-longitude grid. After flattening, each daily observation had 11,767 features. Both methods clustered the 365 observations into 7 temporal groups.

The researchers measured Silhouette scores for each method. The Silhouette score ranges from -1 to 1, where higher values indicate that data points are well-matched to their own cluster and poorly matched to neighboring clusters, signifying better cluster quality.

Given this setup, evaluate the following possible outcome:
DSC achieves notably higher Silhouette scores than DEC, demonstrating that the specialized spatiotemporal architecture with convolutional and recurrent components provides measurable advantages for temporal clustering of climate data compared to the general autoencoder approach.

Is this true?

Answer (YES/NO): NO